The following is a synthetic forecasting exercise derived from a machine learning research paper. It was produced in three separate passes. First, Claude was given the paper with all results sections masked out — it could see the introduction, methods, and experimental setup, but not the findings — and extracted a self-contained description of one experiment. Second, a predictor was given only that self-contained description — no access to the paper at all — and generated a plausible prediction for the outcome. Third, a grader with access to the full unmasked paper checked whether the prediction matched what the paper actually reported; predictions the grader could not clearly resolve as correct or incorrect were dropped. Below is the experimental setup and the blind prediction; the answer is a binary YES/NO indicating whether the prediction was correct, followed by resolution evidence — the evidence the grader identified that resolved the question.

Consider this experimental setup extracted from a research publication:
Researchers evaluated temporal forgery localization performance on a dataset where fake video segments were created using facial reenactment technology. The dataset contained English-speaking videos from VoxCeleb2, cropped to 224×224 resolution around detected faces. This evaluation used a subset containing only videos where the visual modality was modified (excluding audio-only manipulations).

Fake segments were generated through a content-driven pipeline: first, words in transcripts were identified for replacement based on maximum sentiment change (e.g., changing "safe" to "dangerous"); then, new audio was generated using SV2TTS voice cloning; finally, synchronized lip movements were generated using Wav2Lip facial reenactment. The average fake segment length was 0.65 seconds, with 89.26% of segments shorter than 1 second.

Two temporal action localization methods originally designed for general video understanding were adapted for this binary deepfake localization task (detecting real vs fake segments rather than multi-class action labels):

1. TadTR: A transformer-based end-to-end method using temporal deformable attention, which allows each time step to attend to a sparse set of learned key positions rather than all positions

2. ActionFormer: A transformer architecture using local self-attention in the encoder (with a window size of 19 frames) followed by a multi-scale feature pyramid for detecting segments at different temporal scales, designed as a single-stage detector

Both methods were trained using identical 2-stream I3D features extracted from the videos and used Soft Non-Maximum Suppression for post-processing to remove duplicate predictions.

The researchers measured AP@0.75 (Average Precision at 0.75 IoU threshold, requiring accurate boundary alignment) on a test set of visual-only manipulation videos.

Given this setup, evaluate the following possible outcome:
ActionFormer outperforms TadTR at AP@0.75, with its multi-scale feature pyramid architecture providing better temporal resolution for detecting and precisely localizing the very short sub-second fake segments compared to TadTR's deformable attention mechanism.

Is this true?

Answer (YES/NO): NO